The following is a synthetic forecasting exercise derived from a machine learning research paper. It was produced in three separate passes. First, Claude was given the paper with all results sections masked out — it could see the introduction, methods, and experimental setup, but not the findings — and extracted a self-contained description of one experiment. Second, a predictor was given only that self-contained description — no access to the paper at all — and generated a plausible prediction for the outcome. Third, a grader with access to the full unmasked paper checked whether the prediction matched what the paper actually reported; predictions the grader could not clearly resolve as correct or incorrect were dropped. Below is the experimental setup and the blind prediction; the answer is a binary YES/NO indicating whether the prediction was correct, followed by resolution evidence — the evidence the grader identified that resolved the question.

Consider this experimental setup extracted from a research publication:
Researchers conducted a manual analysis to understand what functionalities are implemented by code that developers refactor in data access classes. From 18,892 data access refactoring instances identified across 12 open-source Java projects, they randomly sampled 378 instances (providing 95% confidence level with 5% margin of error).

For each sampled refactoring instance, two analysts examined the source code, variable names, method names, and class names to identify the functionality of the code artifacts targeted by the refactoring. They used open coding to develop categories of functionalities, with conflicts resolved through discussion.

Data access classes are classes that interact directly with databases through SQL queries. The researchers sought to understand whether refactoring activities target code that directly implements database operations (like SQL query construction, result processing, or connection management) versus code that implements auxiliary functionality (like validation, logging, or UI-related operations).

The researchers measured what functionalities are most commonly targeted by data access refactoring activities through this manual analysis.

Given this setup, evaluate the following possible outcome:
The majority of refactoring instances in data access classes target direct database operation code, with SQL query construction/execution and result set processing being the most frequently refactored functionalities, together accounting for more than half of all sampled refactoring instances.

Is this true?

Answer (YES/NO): NO